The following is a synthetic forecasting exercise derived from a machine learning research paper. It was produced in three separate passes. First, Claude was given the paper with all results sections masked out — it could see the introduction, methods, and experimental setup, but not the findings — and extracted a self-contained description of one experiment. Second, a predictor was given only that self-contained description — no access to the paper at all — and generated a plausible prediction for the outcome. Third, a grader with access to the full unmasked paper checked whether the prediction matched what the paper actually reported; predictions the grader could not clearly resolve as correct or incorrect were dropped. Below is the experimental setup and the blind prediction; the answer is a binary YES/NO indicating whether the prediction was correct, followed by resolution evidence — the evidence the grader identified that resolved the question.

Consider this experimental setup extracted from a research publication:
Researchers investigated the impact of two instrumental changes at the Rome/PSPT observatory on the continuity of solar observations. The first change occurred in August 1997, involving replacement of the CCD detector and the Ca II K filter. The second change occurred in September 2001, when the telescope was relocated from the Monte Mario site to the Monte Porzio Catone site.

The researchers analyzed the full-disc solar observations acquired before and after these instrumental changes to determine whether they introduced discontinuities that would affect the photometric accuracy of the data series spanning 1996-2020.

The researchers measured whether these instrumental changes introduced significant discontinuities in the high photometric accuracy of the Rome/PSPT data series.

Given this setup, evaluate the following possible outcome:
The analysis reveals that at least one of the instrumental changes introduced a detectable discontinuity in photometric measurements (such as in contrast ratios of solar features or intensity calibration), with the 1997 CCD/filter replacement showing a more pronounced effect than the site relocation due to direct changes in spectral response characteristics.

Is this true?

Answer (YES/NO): NO